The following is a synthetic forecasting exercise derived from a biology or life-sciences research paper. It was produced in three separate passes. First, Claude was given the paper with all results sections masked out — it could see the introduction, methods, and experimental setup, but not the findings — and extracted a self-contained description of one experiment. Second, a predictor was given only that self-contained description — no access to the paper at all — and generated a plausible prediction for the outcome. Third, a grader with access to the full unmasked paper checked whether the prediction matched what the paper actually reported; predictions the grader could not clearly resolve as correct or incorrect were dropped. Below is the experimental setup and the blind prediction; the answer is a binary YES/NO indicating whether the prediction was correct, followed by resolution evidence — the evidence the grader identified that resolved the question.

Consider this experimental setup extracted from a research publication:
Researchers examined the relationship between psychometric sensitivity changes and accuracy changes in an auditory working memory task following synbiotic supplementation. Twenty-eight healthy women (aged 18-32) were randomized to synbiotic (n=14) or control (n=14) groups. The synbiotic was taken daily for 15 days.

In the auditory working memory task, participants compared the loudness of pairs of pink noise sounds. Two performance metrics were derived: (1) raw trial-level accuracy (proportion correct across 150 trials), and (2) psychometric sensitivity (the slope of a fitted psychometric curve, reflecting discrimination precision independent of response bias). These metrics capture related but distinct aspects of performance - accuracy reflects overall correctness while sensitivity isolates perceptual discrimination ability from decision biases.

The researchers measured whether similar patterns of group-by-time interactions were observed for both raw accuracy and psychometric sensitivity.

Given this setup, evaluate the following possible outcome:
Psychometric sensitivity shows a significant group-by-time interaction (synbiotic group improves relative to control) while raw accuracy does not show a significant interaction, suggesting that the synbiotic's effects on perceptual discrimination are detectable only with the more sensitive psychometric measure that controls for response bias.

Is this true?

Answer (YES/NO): NO